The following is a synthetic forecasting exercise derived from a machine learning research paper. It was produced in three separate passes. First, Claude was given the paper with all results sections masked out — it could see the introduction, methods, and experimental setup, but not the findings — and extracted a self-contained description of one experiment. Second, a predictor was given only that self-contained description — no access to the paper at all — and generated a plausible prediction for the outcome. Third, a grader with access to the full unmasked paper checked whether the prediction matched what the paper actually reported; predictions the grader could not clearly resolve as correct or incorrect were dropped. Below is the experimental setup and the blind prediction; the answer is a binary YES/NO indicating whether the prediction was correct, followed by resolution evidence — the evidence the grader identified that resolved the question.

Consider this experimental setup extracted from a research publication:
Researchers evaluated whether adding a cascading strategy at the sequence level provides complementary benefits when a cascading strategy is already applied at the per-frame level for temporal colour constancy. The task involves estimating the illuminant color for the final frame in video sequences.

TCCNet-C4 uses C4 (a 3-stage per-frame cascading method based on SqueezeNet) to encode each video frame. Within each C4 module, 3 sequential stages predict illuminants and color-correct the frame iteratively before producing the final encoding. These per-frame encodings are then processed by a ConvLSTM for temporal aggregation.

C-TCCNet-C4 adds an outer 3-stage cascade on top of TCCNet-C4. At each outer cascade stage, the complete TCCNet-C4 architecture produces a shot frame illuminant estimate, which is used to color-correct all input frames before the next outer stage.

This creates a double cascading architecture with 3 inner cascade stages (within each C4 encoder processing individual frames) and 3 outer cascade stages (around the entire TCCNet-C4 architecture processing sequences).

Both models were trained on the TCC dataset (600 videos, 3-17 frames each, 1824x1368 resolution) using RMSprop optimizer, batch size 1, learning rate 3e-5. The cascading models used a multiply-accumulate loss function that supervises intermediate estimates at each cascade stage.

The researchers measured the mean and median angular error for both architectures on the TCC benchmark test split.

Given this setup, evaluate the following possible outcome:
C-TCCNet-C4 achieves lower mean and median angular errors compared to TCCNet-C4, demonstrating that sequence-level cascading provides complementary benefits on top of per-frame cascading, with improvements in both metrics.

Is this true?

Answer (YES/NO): YES